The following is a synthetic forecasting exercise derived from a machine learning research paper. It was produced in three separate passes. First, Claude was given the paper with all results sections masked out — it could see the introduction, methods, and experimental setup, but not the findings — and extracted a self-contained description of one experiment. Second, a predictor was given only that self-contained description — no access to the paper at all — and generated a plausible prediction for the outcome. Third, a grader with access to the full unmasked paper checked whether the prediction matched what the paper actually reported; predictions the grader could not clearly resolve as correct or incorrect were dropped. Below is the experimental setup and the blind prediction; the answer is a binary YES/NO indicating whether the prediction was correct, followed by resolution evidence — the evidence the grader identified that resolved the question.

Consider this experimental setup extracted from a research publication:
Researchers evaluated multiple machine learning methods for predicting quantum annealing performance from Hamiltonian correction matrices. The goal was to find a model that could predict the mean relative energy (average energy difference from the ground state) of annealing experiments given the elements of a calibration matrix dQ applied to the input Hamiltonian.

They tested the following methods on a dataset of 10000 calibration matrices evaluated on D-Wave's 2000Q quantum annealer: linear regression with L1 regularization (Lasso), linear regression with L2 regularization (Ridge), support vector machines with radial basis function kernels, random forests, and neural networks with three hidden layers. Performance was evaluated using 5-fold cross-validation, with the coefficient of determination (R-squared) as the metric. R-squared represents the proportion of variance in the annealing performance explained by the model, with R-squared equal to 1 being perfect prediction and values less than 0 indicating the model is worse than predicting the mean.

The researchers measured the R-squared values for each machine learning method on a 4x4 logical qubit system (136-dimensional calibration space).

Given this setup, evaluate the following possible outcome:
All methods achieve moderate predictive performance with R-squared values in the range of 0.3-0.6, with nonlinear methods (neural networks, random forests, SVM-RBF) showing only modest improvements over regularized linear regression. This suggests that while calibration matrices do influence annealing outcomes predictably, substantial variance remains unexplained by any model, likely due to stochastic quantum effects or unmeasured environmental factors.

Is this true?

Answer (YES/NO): NO